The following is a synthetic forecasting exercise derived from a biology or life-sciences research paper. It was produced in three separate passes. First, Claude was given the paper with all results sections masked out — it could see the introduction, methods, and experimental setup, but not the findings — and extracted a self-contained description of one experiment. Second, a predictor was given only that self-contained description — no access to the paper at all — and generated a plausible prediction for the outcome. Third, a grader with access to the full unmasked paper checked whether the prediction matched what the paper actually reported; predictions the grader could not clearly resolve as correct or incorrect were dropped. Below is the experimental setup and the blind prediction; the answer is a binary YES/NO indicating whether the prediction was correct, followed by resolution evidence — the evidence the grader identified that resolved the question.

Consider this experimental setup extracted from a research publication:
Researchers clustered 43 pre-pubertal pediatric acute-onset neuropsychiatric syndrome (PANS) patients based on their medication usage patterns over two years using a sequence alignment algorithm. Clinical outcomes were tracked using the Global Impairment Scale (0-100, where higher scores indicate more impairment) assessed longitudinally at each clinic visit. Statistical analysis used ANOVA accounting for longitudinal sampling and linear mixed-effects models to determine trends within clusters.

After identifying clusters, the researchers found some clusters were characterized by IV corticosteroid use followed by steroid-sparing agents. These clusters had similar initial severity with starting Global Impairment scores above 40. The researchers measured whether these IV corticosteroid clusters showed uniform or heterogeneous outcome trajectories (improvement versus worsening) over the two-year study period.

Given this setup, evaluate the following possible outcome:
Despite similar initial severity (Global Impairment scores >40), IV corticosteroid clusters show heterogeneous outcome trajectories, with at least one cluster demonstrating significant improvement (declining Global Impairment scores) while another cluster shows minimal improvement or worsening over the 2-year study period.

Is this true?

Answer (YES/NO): YES